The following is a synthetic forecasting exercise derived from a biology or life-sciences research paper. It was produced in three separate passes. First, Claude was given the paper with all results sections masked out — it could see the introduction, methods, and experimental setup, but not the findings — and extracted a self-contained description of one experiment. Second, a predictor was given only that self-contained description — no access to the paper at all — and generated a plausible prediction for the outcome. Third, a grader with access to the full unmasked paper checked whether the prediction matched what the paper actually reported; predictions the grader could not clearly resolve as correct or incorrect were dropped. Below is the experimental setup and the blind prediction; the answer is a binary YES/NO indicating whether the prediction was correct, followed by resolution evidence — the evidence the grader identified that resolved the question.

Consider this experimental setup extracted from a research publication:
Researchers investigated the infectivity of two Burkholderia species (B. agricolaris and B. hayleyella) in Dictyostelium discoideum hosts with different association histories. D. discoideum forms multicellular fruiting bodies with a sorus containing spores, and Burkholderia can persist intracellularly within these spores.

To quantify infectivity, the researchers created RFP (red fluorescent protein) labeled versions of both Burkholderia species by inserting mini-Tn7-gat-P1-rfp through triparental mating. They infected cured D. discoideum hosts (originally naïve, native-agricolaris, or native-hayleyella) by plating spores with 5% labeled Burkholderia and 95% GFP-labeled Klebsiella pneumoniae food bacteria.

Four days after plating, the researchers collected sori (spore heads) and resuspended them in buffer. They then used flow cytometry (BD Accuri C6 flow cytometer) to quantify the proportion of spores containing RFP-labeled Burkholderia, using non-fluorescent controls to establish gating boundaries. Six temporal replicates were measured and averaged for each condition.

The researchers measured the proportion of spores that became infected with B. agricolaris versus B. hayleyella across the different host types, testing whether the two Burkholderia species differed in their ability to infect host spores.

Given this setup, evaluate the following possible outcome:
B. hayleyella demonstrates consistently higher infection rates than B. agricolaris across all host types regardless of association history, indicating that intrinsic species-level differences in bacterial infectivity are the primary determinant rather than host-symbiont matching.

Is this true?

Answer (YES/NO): YES